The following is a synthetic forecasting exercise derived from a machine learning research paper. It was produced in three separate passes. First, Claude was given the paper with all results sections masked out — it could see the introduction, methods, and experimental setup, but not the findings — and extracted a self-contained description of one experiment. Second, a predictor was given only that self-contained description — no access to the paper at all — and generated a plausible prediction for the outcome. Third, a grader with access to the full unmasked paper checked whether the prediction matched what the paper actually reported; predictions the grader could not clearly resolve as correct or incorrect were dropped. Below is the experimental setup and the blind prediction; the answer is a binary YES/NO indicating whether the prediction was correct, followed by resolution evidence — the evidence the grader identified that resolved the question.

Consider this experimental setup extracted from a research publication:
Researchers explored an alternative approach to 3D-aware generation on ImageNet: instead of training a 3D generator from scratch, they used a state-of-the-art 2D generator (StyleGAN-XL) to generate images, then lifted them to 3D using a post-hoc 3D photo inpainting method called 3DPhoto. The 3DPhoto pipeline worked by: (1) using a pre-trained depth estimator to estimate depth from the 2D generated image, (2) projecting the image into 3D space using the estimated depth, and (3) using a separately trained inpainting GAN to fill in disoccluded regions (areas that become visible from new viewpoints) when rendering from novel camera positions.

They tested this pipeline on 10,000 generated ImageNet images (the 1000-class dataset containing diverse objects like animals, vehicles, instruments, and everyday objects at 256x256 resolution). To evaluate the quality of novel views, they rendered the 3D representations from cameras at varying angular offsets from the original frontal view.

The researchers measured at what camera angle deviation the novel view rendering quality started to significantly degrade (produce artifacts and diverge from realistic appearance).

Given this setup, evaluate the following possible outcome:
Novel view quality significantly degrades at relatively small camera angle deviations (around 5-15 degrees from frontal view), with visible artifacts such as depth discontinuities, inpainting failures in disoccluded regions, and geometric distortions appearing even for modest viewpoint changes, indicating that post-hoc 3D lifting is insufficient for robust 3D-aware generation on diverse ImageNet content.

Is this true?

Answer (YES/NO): YES